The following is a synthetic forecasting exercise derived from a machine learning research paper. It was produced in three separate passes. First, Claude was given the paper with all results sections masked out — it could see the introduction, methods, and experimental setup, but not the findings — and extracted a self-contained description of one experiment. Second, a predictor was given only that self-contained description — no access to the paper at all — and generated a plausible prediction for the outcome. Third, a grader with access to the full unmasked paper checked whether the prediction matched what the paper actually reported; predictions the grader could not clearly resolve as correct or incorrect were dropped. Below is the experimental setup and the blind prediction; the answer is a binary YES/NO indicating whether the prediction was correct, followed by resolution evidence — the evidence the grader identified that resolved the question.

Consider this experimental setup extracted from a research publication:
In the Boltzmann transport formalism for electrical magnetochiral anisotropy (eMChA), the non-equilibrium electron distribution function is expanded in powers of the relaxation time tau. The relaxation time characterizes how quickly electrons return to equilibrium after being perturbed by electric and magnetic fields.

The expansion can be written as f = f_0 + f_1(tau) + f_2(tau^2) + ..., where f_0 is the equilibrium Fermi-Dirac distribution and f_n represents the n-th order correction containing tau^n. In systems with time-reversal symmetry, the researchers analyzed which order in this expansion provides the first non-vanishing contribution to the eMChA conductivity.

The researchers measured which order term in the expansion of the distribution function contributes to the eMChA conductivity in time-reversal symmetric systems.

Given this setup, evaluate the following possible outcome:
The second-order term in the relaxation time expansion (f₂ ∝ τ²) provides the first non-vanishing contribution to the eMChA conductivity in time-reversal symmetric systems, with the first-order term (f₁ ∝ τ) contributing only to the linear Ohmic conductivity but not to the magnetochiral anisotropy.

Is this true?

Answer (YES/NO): YES